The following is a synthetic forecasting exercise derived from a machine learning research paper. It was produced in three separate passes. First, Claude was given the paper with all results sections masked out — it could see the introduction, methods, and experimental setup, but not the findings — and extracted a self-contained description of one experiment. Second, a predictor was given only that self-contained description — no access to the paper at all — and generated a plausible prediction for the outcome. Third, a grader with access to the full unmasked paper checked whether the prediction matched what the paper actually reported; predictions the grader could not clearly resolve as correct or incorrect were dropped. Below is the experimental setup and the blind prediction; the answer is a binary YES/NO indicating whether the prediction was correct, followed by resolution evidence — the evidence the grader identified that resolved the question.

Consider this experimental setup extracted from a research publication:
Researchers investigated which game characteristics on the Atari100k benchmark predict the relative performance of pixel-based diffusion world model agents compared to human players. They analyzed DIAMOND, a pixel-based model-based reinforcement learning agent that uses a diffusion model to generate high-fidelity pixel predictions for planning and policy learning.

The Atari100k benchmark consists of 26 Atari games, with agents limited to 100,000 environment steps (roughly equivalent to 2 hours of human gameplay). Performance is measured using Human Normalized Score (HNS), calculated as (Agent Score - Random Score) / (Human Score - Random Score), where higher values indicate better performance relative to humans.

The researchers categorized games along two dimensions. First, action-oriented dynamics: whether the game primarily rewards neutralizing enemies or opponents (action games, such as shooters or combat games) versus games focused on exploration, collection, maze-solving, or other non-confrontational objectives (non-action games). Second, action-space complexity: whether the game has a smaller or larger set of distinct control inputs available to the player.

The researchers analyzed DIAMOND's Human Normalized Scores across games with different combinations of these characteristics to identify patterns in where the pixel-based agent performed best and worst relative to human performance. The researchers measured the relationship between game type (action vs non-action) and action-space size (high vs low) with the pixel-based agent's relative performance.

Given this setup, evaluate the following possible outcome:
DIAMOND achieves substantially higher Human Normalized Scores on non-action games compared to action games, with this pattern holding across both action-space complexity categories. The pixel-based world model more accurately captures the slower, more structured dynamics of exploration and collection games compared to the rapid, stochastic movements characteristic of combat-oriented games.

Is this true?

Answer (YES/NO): NO